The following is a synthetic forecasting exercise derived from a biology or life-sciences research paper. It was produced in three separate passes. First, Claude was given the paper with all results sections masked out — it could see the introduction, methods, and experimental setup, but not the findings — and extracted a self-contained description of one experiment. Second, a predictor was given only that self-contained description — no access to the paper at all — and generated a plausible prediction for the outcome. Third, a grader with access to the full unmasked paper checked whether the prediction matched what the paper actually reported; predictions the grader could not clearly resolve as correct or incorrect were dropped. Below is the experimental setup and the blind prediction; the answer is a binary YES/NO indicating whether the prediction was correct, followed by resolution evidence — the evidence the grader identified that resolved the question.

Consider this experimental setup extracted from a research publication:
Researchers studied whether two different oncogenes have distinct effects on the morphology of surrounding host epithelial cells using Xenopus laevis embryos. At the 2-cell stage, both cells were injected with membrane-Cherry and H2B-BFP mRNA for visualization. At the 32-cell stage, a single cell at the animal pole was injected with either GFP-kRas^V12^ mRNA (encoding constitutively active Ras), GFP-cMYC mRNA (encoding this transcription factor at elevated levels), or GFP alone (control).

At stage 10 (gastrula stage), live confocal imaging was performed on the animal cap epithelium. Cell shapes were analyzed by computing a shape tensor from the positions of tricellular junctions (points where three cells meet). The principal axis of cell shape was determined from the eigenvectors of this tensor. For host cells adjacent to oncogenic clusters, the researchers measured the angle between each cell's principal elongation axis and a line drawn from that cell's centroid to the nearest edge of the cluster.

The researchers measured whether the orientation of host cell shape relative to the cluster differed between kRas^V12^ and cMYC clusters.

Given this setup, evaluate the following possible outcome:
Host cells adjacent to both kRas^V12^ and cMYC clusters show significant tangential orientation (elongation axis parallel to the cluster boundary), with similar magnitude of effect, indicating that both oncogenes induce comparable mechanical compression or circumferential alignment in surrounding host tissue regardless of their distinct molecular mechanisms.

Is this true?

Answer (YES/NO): NO